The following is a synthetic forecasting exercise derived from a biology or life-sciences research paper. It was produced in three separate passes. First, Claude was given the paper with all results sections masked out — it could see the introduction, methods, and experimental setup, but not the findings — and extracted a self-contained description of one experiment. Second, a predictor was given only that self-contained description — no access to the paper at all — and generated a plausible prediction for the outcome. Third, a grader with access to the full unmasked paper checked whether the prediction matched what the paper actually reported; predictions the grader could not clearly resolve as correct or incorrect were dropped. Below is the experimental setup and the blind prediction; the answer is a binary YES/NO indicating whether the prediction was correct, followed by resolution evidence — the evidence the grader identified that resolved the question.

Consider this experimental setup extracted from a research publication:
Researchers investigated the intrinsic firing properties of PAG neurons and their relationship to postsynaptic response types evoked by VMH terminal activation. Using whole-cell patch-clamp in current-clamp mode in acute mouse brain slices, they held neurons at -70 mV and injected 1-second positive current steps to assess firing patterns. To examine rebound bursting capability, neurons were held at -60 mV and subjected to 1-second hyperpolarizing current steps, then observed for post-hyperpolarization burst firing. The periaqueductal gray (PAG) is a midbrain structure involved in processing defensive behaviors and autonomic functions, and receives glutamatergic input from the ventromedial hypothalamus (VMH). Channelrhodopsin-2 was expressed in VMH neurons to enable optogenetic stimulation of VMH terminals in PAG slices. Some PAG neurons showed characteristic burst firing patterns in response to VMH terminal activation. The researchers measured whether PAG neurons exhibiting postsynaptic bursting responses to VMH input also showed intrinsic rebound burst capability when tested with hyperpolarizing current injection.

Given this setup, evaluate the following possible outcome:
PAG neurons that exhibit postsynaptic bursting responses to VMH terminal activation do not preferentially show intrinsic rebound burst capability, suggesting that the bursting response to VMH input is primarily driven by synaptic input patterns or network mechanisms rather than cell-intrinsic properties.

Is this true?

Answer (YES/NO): NO